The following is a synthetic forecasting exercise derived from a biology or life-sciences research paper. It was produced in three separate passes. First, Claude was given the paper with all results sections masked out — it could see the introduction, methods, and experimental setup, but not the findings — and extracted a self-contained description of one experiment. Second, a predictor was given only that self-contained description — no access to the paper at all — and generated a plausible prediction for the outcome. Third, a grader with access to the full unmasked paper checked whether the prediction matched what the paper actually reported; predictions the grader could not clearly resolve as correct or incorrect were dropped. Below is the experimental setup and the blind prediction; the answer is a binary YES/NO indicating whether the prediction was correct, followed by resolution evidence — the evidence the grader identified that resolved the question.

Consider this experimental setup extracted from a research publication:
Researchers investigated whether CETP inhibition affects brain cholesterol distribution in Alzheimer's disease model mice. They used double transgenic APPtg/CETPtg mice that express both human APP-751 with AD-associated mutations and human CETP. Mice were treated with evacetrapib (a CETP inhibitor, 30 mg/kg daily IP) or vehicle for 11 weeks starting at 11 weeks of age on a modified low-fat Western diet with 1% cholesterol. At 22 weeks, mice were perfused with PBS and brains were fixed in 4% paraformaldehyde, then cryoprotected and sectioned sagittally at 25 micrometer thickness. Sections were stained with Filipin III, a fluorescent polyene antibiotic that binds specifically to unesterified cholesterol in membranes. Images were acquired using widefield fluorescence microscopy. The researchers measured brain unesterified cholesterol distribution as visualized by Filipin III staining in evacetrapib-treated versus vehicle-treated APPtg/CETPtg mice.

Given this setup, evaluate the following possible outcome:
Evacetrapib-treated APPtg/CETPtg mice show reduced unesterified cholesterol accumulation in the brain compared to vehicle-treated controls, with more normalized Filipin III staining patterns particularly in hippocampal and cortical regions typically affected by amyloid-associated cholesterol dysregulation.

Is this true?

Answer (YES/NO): NO